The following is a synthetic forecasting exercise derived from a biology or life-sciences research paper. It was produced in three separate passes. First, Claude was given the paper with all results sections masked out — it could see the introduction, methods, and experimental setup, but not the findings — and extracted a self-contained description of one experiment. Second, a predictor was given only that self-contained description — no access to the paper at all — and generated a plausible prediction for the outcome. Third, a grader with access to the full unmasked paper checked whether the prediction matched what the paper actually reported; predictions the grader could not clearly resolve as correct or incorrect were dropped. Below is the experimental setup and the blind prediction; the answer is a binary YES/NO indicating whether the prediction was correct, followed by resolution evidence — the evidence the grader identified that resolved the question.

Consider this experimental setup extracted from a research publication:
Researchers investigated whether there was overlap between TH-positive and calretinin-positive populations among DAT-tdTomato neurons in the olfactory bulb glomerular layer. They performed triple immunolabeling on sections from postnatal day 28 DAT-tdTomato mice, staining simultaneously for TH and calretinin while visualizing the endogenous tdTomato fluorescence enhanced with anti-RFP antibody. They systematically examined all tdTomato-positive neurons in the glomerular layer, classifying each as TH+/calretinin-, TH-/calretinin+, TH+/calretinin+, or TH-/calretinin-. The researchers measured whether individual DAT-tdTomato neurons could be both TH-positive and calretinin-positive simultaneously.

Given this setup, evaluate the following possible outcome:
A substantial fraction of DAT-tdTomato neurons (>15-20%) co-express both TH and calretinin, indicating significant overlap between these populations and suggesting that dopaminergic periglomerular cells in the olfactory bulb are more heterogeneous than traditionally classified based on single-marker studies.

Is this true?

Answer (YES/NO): NO